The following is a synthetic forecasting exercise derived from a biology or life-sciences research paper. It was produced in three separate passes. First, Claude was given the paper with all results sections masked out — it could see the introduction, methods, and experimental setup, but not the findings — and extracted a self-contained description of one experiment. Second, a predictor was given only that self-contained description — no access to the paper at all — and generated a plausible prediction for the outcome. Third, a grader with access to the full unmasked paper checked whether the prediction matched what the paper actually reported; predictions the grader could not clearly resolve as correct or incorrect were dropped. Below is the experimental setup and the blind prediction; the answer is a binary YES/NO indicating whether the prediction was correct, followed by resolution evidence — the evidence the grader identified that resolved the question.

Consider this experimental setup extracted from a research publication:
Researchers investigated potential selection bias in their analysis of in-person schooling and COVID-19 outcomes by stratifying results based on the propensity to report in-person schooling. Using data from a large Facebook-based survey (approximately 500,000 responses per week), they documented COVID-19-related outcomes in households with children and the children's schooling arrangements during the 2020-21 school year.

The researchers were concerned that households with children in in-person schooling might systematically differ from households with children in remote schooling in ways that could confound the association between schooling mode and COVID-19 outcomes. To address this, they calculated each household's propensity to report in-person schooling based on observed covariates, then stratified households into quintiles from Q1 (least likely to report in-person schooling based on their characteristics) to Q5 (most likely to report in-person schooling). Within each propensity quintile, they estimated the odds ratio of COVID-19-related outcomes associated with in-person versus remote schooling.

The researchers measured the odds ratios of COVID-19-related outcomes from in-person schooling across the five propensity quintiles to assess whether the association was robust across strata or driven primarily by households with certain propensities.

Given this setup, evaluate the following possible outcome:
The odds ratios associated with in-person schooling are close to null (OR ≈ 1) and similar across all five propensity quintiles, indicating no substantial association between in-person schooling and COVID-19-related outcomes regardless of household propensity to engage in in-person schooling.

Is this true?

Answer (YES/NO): NO